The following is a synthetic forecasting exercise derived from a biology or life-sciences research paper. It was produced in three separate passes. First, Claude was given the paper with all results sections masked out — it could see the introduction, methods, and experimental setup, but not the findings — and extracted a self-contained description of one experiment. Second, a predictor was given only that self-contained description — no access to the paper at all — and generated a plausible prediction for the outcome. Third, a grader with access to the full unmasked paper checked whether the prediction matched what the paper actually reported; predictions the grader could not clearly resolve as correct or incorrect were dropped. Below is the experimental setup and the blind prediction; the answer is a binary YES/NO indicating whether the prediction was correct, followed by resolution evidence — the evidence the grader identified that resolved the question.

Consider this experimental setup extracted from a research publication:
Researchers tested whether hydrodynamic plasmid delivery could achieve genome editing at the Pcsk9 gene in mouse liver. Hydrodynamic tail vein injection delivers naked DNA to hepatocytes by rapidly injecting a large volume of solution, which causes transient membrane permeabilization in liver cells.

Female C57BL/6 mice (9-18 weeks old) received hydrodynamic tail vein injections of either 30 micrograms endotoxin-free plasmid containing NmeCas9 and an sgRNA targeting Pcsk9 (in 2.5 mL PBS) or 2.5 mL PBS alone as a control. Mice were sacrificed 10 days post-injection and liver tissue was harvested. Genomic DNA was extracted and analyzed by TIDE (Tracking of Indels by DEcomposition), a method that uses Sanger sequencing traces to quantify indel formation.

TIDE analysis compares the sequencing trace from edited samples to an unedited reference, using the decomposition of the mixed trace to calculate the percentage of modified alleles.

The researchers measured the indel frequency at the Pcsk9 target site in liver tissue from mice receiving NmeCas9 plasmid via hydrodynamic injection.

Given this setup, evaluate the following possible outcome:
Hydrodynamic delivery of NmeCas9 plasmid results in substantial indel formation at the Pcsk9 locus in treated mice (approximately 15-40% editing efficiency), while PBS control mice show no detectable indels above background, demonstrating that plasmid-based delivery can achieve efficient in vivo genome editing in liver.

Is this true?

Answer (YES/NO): NO